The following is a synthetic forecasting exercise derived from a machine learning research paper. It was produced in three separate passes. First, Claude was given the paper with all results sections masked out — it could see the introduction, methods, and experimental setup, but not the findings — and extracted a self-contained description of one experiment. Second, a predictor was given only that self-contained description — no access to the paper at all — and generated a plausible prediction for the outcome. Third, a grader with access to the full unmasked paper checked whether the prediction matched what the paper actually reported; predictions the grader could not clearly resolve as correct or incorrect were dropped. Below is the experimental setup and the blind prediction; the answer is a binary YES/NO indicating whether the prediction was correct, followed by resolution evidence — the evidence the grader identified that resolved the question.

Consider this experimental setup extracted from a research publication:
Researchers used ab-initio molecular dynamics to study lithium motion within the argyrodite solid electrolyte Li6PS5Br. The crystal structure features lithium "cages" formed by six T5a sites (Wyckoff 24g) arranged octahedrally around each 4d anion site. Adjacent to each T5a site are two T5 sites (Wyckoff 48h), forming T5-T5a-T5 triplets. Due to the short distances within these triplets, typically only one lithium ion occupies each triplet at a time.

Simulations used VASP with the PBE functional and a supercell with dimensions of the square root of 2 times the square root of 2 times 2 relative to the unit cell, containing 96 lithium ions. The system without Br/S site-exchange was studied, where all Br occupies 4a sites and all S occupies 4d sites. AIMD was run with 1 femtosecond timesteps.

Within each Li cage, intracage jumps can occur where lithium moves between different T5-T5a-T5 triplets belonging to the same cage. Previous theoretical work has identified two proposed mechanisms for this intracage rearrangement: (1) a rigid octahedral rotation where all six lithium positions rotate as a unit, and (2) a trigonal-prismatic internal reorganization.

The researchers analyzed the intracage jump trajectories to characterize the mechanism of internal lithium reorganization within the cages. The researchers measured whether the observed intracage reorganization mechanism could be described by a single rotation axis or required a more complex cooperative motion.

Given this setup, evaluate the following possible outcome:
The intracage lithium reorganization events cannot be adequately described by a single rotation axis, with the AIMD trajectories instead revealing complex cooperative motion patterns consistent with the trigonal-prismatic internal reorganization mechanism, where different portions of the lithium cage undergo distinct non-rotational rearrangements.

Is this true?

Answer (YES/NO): NO